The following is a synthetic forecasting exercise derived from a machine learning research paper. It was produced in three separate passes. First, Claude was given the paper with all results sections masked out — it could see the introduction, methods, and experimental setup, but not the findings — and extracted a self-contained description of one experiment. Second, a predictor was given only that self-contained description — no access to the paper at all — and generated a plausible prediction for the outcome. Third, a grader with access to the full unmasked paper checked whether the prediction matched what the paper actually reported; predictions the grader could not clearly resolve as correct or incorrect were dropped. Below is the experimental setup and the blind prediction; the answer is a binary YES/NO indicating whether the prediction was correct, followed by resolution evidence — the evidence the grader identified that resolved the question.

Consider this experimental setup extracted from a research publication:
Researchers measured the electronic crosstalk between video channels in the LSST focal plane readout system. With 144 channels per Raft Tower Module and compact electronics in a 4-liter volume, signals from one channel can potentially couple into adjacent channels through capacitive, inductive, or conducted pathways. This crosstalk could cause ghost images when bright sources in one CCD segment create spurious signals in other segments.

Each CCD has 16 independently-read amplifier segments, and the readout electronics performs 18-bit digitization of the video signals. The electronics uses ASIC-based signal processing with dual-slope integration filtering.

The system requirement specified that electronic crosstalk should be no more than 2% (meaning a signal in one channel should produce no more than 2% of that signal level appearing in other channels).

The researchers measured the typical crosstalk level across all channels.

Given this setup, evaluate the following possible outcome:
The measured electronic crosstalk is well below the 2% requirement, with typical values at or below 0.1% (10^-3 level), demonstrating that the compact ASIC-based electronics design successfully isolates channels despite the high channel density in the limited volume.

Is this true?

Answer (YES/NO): YES